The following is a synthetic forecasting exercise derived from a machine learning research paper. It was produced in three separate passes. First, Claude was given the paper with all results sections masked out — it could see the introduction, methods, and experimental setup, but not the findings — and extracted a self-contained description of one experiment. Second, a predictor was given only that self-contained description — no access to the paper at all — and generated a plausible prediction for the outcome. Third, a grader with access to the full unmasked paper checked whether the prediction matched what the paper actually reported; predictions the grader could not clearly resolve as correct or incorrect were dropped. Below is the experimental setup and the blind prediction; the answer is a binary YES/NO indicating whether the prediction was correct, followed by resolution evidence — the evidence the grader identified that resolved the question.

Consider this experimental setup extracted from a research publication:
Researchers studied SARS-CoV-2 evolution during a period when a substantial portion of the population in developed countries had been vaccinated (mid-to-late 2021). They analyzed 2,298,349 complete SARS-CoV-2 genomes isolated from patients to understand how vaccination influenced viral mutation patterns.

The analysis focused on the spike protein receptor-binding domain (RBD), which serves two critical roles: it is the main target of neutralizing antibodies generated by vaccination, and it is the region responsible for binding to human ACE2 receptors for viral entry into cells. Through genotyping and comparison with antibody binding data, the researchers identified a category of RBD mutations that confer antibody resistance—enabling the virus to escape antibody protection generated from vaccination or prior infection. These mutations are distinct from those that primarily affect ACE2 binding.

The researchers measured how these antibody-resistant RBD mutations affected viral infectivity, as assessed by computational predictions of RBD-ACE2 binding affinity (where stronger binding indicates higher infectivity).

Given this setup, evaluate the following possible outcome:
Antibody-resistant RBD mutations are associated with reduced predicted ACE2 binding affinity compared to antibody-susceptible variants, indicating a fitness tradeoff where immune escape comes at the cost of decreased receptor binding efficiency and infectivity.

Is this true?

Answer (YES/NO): YES